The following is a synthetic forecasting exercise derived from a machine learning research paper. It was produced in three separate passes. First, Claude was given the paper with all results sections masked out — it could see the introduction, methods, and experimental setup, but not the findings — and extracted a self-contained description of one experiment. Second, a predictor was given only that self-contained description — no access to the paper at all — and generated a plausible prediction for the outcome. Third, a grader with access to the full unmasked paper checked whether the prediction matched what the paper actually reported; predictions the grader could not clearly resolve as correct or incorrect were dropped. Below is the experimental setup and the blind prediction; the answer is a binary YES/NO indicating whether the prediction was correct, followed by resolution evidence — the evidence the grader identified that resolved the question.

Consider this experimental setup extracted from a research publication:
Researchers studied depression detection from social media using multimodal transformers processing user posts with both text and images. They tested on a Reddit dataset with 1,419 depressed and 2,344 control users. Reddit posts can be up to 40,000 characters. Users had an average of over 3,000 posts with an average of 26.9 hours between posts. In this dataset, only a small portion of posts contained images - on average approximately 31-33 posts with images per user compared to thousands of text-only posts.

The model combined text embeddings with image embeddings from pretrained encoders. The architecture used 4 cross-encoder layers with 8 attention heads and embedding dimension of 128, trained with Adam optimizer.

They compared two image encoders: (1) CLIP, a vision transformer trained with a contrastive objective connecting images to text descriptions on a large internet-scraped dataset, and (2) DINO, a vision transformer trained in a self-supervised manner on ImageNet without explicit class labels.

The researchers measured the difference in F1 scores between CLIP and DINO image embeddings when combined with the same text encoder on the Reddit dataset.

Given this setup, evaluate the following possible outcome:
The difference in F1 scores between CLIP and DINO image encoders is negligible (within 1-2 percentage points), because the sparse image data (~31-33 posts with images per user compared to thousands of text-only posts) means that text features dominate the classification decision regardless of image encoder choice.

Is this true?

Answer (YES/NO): YES